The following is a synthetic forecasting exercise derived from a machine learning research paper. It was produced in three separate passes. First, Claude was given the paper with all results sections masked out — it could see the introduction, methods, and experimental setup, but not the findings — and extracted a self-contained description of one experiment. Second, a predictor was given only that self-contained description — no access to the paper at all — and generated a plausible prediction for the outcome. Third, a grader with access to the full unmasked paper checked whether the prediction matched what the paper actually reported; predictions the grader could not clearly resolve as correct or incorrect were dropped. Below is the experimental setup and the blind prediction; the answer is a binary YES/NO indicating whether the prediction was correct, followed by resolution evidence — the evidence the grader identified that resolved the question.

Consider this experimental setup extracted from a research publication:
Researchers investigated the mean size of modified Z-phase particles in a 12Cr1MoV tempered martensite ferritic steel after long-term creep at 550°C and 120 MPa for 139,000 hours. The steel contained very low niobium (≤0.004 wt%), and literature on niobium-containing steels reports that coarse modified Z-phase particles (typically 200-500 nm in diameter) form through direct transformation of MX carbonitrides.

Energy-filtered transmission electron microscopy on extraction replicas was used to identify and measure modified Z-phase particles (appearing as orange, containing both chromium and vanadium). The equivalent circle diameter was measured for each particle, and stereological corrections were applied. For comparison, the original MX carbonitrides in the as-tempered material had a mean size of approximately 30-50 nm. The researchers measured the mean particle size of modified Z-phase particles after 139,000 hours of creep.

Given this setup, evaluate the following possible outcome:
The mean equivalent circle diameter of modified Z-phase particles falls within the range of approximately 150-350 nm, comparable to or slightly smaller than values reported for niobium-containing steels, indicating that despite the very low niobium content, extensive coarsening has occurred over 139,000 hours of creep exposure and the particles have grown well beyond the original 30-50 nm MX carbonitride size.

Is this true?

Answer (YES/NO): NO